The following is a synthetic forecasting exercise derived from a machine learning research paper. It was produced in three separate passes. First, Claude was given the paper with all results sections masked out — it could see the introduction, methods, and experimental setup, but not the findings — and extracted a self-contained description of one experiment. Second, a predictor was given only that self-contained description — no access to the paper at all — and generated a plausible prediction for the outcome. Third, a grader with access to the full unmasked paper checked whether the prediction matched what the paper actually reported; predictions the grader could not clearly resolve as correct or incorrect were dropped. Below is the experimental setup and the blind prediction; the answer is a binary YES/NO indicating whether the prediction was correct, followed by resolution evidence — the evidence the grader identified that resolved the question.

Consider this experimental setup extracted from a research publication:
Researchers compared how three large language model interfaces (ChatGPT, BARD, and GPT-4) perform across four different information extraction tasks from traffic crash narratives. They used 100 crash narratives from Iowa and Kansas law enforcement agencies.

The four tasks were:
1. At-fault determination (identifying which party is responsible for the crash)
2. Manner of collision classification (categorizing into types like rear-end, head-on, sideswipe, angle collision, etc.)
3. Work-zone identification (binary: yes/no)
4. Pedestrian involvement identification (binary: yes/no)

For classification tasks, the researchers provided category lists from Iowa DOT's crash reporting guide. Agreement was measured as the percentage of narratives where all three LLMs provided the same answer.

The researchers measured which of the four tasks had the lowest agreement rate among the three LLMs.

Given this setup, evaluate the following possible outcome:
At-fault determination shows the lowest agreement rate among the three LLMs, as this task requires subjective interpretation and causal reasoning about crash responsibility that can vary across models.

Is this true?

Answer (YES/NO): NO